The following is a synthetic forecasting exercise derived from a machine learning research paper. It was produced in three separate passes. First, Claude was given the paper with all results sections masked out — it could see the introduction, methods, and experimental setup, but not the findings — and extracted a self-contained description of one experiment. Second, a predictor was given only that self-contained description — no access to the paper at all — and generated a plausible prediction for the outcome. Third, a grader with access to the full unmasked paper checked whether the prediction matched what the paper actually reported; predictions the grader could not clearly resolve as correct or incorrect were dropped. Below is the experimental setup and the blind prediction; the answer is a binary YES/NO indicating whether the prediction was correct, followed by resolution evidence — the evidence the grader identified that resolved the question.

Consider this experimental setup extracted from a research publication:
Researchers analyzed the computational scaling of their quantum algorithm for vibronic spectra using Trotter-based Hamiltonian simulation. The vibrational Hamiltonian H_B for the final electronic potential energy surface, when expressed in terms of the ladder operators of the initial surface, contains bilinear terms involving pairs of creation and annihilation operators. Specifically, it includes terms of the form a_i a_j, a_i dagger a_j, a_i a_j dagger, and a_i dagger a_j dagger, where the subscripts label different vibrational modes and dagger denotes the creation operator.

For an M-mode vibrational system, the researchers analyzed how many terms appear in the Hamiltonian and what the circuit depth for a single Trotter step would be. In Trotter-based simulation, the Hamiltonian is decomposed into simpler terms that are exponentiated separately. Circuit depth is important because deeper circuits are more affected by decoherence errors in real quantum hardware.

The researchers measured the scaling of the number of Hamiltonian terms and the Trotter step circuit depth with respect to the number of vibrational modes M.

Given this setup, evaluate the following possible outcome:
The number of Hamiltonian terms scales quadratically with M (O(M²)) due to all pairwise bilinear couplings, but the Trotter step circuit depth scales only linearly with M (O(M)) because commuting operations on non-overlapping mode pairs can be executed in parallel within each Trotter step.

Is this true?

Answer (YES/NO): YES